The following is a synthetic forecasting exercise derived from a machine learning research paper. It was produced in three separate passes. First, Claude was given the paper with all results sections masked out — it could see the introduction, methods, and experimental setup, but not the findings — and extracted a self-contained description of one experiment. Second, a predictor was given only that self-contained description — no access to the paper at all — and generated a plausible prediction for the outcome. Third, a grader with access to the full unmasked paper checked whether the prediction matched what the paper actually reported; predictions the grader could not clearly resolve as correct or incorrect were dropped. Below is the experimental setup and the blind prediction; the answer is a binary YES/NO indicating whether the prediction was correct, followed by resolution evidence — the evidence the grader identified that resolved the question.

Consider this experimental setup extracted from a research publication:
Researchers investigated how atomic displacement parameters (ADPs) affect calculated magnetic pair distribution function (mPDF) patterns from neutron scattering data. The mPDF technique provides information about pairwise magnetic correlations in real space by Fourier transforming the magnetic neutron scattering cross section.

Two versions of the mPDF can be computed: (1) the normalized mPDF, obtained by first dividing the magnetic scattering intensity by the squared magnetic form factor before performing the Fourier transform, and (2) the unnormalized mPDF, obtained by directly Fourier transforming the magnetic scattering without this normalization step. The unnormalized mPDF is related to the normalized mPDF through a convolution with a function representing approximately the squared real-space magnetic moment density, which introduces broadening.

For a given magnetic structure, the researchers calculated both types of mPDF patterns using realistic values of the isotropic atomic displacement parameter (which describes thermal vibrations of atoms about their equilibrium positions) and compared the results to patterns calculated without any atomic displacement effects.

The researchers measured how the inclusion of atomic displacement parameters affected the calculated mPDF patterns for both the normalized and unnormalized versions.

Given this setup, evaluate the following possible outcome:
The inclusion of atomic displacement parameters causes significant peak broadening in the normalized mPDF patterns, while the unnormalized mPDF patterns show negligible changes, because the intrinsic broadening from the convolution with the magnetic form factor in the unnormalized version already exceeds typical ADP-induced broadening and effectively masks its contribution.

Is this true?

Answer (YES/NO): YES